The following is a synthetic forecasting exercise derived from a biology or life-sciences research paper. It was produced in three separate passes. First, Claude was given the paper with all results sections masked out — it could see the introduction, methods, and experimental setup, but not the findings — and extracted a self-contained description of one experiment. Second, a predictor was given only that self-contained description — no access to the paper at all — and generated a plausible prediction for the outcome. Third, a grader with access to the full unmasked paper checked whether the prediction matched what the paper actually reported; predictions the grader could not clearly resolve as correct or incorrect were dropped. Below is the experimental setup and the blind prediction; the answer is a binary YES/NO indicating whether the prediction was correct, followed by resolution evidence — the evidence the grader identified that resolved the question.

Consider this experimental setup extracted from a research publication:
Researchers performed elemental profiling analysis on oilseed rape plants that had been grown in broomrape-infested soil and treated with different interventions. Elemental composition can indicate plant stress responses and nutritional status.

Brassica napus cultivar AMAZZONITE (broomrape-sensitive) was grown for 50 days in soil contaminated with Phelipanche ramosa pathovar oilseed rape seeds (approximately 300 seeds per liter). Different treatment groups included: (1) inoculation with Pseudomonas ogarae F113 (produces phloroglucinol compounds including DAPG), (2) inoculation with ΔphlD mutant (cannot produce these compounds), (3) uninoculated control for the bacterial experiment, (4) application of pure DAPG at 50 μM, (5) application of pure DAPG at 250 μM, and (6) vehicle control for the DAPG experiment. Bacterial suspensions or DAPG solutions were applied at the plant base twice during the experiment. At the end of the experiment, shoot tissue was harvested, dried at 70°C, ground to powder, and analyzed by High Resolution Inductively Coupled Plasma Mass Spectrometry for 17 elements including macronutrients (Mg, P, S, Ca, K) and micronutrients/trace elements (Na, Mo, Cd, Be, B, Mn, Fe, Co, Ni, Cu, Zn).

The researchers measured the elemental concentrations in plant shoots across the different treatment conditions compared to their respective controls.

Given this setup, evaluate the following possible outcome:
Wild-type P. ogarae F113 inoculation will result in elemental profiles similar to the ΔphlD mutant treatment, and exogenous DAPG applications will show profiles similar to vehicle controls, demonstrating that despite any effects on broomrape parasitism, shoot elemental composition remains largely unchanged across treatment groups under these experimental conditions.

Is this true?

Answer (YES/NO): NO